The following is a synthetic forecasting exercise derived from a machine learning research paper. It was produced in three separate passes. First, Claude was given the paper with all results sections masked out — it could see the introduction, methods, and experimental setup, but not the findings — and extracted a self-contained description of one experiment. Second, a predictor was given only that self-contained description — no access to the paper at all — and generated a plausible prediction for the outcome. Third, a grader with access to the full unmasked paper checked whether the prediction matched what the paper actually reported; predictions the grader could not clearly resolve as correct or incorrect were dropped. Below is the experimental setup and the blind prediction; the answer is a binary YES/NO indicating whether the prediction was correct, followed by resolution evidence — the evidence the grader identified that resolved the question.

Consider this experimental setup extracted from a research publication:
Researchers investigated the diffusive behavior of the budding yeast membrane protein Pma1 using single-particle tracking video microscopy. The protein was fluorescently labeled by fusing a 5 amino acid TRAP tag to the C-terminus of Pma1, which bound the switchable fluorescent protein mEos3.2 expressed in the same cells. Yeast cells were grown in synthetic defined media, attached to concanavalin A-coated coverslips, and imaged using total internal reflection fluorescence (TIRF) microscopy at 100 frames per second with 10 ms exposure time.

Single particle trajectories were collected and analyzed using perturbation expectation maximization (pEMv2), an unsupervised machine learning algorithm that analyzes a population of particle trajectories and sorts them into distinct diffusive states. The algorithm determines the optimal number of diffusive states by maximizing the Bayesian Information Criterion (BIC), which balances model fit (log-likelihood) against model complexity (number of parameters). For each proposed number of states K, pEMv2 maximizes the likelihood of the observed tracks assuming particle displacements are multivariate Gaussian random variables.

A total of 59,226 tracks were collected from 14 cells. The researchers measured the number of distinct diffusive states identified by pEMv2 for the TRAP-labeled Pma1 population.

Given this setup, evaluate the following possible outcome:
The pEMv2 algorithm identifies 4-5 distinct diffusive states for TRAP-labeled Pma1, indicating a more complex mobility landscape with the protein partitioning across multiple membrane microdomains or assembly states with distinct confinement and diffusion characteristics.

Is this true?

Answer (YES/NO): NO